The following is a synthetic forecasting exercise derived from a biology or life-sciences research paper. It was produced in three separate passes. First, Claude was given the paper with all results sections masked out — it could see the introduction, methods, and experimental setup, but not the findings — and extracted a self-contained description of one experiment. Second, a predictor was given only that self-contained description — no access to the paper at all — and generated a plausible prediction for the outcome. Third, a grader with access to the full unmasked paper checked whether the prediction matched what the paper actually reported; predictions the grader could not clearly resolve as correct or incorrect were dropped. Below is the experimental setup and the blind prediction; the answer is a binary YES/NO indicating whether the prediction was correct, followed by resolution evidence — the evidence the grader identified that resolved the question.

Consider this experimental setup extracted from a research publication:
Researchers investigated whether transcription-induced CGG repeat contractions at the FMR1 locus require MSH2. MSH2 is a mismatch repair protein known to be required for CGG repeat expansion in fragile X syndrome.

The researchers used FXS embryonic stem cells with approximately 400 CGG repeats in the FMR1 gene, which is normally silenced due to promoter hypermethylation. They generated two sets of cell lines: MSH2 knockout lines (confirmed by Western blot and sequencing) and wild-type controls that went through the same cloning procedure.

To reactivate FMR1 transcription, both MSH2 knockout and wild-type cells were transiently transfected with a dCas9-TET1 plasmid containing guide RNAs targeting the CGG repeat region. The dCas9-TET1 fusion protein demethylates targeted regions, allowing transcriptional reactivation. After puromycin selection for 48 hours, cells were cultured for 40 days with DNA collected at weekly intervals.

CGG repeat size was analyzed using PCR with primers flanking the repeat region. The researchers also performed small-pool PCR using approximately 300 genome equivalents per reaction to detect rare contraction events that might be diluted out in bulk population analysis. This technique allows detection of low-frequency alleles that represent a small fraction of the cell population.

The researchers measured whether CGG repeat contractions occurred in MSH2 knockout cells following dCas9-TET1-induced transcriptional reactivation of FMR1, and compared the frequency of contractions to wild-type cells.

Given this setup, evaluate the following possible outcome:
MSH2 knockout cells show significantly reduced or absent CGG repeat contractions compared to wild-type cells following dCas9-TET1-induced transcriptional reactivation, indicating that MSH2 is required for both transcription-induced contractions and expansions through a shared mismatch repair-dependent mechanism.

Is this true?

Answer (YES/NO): NO